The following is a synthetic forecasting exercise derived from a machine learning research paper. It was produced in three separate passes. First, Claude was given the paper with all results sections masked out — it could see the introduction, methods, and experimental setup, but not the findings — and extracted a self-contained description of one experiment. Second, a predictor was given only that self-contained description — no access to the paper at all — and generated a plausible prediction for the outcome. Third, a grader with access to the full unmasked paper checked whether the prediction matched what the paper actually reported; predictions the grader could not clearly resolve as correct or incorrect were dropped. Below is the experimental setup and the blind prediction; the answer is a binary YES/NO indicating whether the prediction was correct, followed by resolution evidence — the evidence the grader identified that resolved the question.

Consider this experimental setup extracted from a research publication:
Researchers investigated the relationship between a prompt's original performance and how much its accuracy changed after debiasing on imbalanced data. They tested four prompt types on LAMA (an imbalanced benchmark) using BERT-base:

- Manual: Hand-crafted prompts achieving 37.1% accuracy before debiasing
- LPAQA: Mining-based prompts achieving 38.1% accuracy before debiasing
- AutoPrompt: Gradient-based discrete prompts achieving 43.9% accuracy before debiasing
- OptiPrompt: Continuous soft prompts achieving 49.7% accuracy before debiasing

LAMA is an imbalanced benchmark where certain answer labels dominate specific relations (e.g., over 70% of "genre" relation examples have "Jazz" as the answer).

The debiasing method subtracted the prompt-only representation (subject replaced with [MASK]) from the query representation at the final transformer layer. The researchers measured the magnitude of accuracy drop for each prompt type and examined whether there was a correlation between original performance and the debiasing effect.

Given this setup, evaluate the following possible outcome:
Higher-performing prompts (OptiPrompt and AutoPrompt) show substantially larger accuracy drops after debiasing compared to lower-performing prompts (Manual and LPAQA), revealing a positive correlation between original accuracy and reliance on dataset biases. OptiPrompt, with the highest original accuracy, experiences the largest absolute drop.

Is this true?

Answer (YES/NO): YES